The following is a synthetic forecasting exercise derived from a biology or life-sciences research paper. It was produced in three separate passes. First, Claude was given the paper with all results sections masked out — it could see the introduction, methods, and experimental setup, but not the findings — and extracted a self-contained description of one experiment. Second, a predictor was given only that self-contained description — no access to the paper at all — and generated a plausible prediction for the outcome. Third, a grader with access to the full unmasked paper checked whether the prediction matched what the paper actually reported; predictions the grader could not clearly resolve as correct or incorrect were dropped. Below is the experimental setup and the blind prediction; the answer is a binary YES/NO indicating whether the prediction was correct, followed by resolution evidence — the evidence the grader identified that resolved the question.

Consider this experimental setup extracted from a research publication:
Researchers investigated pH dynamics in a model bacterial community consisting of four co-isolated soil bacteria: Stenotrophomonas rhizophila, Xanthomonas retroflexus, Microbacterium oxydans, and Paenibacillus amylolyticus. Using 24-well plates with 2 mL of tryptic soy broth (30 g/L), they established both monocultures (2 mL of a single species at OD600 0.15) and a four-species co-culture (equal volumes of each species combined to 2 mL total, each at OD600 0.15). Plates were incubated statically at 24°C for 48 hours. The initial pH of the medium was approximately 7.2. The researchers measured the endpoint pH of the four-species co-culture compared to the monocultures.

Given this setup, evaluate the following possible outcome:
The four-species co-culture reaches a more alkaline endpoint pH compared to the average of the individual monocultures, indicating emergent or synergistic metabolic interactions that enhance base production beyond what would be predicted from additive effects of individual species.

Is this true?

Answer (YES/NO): NO